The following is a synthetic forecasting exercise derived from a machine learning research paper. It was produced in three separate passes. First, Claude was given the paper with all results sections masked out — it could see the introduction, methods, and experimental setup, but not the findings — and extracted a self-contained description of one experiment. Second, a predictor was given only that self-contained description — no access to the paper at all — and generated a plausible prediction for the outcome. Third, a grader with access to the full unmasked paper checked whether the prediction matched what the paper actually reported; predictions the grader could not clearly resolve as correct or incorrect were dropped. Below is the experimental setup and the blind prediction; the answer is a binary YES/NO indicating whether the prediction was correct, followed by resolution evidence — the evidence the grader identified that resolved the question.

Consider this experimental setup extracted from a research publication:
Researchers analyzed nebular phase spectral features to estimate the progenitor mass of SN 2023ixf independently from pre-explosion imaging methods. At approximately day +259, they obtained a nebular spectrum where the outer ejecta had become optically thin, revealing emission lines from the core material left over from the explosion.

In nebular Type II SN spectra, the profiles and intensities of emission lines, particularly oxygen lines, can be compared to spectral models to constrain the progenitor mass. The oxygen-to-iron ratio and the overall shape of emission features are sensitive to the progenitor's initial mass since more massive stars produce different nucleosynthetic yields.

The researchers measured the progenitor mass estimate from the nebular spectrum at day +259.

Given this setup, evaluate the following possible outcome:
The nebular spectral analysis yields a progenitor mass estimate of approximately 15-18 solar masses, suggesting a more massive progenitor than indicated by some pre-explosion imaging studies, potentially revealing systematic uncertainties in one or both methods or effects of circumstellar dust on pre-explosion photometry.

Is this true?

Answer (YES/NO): NO